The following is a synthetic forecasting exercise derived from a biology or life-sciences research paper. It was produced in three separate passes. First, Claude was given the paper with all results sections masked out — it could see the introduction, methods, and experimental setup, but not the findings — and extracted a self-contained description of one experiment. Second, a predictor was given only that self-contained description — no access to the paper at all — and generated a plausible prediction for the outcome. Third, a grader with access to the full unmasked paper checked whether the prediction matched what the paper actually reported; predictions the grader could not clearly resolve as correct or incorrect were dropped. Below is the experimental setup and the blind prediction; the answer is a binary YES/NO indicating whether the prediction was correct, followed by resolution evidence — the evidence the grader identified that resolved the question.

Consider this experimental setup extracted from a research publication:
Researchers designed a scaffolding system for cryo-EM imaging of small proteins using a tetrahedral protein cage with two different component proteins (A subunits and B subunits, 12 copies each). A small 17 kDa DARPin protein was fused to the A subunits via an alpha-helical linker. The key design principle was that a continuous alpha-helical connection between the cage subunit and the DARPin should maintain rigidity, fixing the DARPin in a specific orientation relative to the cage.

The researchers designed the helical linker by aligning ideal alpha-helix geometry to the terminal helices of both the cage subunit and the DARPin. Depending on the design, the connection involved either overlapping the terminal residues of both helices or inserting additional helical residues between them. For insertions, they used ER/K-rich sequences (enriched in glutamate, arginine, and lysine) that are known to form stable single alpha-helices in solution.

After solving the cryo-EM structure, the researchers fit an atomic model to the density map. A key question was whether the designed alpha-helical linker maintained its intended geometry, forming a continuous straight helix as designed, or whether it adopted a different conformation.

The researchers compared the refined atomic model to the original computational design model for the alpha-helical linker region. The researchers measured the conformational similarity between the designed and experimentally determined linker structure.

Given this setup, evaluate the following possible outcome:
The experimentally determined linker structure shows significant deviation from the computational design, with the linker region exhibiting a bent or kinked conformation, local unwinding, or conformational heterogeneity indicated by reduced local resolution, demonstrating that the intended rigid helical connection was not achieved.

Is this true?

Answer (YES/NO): NO